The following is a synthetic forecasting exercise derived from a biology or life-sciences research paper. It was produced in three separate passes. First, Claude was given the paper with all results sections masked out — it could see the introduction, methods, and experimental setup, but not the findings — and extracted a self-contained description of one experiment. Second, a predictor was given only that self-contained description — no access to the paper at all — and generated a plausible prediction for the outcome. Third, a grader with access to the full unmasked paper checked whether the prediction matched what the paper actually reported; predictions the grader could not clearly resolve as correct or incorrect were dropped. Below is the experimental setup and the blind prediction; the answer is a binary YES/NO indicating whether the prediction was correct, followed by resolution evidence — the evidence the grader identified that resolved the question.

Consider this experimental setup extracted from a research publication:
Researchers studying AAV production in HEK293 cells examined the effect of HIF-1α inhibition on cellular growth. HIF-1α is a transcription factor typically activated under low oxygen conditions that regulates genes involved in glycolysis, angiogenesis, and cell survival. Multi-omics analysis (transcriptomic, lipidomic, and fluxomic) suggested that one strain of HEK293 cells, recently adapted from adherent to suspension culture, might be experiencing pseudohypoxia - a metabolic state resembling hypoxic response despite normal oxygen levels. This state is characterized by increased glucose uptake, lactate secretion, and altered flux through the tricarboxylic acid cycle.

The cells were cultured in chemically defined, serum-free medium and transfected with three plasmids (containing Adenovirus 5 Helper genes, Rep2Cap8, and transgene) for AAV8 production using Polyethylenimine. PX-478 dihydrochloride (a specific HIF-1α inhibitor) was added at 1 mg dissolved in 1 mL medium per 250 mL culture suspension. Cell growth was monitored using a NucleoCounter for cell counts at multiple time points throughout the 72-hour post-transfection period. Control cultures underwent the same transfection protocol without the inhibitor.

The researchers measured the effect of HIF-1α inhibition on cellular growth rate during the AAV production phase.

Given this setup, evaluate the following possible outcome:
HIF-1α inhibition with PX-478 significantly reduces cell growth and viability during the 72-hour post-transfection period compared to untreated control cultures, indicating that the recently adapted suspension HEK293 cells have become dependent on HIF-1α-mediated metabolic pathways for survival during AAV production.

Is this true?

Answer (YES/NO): NO